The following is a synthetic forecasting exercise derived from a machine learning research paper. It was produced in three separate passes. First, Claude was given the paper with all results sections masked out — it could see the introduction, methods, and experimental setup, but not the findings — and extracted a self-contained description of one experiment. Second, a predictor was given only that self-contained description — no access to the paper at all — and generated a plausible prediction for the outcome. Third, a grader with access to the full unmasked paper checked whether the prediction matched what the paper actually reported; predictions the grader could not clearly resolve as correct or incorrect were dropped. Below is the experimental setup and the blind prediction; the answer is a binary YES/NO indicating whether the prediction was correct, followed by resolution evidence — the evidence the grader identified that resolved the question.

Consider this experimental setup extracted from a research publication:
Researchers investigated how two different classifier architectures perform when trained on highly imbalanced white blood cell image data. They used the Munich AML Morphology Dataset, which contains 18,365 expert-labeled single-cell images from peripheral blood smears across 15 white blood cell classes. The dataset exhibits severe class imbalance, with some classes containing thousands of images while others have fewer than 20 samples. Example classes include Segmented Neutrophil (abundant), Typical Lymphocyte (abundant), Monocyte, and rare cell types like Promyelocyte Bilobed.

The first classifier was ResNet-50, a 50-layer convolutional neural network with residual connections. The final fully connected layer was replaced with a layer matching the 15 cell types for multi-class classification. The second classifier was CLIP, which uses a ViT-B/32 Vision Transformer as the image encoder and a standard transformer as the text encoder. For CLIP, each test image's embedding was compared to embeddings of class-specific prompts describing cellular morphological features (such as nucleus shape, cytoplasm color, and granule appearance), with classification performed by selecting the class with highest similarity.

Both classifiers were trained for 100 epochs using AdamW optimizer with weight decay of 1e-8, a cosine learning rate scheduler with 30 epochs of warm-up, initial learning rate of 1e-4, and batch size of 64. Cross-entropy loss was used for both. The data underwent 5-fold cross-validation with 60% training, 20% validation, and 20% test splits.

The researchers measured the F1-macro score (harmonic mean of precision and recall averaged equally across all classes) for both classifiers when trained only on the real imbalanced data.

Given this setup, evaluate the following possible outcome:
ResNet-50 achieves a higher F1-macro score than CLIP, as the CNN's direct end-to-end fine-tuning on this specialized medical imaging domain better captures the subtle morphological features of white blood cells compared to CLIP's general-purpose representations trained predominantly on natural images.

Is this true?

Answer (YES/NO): NO